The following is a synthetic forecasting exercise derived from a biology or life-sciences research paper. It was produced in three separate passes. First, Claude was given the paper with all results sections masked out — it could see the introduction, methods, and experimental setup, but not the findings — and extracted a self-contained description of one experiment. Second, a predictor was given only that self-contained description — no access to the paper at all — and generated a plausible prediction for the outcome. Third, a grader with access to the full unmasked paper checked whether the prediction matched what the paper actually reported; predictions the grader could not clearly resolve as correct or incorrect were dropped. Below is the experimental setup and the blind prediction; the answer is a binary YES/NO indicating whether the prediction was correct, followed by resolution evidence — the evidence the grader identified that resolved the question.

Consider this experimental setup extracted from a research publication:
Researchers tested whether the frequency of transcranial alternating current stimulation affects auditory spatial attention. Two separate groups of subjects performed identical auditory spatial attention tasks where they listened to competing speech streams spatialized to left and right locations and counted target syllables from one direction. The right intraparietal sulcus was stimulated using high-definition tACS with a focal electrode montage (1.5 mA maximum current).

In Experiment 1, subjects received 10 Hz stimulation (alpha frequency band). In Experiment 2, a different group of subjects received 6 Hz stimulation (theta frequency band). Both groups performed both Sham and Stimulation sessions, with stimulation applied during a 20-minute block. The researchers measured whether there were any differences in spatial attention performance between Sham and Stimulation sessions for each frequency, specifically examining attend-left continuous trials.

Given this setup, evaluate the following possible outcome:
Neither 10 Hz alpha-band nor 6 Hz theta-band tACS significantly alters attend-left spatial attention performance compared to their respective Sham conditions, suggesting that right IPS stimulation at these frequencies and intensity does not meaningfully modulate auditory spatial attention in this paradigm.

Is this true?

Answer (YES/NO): NO